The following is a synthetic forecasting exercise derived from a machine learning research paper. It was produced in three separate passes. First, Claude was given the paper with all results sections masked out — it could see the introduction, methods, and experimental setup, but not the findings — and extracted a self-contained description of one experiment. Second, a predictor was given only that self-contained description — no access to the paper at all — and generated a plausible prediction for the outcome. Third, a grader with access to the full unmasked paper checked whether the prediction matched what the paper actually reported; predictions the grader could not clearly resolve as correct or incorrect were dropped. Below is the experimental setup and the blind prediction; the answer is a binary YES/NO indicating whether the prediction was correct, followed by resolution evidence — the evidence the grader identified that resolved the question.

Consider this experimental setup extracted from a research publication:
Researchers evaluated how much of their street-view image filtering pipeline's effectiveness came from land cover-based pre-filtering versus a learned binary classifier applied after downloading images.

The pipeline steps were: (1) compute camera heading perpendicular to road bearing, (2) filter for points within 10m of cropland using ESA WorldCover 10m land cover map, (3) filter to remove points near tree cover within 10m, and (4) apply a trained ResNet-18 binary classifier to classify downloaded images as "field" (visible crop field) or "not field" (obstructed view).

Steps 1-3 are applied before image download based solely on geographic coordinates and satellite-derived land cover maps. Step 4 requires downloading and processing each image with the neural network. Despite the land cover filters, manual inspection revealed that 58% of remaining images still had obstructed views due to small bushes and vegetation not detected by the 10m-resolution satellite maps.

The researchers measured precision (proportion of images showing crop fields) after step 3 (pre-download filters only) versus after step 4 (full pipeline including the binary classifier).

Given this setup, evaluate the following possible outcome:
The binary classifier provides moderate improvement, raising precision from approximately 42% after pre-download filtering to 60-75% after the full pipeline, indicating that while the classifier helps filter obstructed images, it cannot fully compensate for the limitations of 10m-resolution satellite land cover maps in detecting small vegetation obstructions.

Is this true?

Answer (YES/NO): NO